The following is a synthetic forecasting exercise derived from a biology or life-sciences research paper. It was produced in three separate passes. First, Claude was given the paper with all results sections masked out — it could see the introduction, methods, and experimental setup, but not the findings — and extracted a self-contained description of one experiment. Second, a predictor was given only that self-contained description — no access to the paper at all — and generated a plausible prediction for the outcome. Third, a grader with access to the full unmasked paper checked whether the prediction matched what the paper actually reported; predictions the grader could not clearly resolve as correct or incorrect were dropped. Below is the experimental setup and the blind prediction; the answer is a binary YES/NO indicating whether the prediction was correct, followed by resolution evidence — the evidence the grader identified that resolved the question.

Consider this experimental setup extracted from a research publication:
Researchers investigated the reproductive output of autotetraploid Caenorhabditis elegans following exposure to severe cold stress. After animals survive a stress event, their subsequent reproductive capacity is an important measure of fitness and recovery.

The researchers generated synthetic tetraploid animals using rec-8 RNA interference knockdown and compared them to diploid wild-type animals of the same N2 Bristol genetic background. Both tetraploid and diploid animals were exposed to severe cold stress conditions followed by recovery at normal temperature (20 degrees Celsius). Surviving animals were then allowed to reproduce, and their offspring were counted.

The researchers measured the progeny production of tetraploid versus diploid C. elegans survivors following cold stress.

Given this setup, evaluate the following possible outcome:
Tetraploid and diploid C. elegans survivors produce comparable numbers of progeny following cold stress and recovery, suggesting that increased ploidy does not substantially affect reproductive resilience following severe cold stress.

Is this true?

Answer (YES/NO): NO